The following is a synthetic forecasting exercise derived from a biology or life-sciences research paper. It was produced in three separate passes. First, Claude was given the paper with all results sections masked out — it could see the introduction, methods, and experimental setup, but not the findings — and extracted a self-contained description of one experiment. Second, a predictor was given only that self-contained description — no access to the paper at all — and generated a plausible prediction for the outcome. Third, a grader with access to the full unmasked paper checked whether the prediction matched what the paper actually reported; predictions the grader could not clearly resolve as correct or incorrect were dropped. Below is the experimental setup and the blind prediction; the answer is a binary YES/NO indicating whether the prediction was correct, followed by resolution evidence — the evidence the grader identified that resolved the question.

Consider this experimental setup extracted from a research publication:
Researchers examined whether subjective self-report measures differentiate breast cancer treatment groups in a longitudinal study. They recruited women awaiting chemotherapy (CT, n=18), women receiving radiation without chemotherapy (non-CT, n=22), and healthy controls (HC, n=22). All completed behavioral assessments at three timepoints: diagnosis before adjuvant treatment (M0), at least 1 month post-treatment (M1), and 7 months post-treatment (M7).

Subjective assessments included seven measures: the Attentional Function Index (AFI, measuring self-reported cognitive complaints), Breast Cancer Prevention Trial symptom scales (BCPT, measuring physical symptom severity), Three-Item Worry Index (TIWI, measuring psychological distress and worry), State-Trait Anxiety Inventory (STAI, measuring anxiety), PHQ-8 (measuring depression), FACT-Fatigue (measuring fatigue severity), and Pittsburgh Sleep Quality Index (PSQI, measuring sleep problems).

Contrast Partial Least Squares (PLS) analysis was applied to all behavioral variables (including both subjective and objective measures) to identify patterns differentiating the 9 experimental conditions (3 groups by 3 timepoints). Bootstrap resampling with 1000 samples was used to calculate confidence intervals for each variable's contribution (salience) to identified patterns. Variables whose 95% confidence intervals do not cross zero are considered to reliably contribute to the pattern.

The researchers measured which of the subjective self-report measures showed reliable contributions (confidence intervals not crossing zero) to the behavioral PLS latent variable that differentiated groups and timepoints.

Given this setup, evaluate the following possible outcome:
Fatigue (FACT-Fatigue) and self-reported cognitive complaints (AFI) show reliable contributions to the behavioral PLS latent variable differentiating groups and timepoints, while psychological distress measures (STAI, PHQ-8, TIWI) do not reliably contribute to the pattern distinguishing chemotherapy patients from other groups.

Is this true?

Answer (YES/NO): NO